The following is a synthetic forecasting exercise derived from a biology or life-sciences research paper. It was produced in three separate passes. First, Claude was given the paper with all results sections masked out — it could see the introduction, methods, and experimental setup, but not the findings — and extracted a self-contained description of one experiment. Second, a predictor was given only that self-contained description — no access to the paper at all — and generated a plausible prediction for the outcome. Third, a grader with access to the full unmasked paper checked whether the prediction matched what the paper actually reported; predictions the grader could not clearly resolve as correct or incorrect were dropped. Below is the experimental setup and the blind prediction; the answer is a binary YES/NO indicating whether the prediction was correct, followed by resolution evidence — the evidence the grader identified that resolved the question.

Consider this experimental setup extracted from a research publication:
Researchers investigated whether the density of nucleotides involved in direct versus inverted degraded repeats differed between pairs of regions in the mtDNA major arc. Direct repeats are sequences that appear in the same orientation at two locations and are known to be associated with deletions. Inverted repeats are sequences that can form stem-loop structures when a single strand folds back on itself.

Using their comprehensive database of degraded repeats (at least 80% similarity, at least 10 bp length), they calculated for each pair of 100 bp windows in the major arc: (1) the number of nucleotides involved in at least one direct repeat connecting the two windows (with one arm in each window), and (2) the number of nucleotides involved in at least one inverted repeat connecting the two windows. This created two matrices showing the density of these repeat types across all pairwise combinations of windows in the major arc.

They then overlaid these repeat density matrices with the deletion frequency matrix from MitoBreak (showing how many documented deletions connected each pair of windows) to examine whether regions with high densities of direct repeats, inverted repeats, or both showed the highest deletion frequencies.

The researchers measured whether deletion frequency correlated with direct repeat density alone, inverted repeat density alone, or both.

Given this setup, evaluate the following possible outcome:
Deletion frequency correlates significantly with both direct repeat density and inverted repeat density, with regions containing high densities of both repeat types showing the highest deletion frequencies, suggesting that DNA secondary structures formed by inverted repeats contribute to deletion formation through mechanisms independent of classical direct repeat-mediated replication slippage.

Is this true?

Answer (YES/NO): NO